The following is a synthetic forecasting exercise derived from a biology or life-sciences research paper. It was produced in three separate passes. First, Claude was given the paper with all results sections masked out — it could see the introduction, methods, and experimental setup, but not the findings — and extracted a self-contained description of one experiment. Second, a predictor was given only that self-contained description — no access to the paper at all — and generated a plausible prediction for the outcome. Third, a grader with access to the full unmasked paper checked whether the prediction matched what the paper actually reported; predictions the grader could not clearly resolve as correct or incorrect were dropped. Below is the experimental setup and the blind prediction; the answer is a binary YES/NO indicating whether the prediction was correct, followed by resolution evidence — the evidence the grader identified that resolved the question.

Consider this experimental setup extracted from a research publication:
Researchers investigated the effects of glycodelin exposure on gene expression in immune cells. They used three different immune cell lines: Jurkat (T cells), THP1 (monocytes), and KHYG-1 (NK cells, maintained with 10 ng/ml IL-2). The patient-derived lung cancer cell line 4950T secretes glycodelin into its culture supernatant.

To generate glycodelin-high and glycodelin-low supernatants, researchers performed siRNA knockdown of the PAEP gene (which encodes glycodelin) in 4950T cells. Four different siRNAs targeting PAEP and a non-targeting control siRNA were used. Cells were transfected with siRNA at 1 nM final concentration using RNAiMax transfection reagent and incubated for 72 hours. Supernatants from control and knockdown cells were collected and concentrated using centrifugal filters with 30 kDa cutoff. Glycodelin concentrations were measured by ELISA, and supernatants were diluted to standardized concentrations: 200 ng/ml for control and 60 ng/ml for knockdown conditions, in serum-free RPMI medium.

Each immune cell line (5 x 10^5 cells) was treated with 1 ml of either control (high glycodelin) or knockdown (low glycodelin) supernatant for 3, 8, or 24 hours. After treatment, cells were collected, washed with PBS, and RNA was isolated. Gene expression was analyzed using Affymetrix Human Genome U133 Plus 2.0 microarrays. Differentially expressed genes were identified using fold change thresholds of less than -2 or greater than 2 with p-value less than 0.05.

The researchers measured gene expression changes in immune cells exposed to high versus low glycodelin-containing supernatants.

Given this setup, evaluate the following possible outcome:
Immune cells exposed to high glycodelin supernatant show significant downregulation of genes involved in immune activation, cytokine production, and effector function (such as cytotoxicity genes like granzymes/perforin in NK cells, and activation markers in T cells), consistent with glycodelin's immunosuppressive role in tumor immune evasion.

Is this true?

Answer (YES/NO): NO